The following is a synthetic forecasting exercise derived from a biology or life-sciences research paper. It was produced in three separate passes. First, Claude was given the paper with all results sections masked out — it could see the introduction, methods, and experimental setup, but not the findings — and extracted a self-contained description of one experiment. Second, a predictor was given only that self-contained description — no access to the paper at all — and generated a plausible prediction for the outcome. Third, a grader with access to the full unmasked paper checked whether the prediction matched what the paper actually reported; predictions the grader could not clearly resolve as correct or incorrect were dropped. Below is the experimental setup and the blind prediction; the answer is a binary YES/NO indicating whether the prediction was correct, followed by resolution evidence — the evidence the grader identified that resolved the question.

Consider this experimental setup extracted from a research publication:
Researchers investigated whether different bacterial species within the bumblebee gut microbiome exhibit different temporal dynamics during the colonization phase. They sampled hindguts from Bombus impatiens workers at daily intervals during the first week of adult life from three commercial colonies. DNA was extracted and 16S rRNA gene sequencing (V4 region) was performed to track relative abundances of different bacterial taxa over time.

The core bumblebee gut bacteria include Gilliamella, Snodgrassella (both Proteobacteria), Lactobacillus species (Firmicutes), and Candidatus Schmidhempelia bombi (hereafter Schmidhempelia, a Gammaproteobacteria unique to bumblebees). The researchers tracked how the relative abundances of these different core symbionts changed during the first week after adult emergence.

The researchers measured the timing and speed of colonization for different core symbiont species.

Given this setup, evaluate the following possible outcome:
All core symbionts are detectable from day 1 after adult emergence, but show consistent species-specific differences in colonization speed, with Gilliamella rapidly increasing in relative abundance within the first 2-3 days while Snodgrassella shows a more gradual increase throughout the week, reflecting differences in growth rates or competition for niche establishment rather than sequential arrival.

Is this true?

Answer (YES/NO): NO